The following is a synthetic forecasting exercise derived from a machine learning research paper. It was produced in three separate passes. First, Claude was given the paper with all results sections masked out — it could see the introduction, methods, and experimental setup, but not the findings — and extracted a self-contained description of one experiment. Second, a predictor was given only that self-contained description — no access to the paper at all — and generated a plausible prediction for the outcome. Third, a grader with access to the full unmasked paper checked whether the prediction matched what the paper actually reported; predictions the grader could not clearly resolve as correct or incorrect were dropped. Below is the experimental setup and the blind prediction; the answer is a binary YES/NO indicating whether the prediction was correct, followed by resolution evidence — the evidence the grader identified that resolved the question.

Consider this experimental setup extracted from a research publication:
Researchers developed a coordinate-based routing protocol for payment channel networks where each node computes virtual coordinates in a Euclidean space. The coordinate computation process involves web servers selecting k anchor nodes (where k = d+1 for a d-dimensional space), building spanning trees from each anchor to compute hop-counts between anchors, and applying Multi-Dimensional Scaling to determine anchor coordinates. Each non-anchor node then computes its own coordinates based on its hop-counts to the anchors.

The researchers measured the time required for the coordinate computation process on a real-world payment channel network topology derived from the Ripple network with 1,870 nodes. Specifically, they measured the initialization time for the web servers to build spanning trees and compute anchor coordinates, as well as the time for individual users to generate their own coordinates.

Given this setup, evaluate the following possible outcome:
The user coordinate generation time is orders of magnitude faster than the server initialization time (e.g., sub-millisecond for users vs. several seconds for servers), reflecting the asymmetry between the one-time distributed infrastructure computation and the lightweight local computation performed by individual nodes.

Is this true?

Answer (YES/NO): NO